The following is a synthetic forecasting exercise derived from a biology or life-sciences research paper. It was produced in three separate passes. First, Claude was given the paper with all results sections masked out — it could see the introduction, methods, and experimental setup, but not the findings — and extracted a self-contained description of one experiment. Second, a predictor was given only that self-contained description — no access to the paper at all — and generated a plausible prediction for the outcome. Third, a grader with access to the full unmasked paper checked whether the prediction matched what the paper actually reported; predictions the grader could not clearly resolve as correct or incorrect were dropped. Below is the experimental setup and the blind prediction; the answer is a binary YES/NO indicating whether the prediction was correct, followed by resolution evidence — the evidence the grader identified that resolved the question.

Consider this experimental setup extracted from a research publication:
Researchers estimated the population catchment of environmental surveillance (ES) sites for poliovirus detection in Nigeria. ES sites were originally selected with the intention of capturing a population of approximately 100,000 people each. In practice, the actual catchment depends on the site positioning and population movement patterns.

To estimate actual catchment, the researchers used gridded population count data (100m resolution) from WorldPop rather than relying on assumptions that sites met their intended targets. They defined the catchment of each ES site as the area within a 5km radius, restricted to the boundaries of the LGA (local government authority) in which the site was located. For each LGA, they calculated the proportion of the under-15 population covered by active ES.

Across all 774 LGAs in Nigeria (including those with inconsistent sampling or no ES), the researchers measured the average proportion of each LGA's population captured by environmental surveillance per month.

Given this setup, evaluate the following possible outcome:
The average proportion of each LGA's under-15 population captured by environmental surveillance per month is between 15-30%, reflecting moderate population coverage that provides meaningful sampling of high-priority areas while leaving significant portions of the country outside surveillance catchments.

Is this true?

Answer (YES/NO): NO